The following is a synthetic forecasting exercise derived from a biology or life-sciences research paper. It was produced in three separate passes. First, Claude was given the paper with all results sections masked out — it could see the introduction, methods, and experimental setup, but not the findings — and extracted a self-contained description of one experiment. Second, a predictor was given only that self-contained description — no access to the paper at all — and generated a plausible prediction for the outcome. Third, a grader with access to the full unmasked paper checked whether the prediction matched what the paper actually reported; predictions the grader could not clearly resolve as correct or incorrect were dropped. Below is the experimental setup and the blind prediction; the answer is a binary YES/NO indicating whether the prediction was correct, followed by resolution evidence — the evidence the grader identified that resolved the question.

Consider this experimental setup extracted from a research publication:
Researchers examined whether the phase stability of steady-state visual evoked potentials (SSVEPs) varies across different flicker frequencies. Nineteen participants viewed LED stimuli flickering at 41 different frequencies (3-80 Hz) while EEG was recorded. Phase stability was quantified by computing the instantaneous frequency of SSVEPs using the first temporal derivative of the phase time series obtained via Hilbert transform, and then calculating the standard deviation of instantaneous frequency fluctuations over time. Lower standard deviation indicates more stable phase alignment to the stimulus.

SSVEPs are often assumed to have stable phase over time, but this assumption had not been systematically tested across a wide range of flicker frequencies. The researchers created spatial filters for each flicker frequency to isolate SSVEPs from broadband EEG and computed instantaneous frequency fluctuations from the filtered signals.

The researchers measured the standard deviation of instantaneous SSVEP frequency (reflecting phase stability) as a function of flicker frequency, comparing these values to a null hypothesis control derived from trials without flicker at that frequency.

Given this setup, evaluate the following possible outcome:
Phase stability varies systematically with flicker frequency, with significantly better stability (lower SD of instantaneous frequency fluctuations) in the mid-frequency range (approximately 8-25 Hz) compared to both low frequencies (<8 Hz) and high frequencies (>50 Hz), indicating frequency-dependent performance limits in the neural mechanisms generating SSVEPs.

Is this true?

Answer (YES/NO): NO